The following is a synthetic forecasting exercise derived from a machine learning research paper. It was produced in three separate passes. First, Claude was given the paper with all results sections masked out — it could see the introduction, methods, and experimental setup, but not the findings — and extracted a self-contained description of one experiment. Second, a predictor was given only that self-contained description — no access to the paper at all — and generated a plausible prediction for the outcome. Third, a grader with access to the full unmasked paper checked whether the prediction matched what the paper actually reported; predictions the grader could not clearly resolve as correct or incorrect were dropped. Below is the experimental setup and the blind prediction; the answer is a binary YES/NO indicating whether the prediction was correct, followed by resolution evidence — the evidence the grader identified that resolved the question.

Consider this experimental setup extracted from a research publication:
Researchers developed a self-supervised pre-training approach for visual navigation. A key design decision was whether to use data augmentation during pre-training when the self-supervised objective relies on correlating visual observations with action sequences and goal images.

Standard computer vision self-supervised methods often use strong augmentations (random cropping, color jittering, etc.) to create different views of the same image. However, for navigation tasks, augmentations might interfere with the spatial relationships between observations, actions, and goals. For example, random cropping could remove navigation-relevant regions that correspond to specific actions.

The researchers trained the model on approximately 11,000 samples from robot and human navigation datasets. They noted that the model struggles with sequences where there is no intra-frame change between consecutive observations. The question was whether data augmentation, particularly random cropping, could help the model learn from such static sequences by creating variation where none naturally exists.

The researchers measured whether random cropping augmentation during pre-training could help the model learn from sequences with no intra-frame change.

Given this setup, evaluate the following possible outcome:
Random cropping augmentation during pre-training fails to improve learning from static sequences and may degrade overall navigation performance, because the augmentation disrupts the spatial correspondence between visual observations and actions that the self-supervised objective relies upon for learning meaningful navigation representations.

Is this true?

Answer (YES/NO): NO